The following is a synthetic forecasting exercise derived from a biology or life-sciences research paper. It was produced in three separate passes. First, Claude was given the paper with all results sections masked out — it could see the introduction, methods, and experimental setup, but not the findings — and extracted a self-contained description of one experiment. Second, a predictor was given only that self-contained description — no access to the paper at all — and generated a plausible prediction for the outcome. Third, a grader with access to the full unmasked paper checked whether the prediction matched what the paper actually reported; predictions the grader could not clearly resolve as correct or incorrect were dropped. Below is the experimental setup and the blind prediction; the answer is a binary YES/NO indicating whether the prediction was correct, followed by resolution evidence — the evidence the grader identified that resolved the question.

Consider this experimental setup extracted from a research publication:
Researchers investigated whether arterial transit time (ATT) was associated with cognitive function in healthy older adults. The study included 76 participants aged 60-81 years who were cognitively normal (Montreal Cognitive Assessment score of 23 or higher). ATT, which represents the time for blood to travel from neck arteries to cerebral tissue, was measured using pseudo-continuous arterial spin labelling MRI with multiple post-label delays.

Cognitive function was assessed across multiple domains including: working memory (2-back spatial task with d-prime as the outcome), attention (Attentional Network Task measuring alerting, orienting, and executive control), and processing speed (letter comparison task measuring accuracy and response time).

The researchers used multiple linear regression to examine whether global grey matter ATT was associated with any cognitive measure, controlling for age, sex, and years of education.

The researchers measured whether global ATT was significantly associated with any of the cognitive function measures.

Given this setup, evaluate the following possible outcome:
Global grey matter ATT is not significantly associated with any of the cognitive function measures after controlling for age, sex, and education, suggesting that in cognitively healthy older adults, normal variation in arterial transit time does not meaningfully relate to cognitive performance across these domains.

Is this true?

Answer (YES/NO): YES